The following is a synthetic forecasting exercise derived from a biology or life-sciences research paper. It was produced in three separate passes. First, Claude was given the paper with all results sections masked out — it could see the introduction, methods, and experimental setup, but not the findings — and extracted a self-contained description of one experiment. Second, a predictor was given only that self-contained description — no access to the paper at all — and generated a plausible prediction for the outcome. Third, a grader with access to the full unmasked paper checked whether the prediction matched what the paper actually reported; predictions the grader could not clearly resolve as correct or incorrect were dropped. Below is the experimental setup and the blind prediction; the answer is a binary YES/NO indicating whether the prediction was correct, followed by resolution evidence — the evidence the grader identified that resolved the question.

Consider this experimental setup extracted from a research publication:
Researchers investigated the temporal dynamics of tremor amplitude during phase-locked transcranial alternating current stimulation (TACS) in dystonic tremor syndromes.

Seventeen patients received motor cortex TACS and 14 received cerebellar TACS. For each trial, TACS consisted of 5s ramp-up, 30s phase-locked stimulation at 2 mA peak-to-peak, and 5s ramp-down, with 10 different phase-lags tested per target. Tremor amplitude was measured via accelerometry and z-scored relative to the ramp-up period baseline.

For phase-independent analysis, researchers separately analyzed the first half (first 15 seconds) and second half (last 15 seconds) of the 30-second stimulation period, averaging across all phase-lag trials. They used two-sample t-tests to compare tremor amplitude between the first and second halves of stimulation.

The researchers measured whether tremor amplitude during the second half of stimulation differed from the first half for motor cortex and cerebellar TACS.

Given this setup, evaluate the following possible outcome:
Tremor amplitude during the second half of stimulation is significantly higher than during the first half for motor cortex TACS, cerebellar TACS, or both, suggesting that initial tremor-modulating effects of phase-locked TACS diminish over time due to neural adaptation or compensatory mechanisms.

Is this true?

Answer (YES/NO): NO